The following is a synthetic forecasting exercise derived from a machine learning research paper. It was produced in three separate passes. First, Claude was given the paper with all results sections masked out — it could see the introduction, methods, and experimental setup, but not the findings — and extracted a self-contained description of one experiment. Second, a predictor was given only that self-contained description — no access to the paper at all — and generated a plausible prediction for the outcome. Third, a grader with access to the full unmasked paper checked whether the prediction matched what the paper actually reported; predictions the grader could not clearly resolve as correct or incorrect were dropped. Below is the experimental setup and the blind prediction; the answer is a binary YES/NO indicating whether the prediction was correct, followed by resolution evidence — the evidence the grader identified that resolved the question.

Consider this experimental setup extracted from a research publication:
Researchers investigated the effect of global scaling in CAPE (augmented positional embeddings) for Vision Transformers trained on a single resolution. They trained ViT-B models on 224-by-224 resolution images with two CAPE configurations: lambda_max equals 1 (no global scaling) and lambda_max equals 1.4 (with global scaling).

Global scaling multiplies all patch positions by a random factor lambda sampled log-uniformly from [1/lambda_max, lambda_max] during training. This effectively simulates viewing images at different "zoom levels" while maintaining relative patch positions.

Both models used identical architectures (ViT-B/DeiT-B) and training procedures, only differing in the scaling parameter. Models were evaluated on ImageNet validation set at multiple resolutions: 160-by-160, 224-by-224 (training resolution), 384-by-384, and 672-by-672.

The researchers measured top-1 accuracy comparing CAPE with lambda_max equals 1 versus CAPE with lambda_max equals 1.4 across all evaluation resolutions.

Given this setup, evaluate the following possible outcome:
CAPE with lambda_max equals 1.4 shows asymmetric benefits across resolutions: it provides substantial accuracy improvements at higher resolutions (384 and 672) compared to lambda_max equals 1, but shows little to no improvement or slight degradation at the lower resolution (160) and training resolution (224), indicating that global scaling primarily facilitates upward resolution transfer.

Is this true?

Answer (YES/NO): NO